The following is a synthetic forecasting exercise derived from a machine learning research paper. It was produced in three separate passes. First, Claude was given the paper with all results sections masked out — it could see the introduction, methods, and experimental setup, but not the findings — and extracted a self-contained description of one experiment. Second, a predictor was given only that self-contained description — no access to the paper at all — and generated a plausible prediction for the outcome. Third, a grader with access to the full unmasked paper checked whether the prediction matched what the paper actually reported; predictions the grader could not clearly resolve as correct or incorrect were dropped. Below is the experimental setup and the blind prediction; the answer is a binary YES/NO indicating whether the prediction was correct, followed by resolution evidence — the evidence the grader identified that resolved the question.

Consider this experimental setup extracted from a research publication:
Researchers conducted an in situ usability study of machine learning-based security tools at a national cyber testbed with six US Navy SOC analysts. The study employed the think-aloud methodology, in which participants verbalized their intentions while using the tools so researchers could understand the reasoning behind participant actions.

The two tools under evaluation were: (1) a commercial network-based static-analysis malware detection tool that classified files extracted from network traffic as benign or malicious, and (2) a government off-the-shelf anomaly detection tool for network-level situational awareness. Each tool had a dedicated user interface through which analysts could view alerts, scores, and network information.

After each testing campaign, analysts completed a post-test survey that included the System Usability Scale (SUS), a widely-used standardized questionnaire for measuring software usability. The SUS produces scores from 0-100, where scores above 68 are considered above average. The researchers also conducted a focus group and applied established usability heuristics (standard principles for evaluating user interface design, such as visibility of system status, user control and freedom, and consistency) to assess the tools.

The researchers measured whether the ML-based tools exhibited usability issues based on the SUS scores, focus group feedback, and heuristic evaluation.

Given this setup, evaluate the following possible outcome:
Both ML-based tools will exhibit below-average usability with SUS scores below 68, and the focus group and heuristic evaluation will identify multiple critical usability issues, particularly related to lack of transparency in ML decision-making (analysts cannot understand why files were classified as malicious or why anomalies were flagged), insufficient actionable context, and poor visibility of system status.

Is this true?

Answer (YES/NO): NO